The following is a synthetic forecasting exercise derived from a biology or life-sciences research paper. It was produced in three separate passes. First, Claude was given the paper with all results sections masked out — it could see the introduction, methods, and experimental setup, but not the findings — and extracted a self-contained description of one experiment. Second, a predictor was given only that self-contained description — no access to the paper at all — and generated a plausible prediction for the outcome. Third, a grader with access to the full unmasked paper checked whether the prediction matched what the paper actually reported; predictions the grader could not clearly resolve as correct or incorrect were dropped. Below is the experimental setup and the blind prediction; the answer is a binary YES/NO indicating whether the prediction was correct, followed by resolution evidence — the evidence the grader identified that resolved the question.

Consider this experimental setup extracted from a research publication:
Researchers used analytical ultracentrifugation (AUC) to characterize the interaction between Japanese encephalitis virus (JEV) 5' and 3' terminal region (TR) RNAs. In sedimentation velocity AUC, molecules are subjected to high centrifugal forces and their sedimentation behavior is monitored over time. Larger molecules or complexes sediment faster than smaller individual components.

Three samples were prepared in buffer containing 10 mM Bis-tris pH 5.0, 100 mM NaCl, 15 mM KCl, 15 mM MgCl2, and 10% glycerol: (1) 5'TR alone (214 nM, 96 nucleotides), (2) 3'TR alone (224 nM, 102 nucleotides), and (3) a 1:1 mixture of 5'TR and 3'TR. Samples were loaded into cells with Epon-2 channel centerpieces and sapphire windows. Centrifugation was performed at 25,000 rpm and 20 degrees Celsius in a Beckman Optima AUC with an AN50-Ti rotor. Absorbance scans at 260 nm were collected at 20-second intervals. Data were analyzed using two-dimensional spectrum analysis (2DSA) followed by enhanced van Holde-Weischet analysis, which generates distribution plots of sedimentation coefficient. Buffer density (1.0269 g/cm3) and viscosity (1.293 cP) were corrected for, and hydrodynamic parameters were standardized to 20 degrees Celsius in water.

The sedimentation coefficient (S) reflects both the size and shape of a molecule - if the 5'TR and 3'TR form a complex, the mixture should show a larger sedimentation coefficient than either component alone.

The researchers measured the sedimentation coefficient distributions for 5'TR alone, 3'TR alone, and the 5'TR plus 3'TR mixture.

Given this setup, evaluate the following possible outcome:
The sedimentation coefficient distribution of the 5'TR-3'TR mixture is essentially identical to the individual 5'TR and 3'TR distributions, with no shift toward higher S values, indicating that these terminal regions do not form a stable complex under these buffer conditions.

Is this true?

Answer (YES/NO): NO